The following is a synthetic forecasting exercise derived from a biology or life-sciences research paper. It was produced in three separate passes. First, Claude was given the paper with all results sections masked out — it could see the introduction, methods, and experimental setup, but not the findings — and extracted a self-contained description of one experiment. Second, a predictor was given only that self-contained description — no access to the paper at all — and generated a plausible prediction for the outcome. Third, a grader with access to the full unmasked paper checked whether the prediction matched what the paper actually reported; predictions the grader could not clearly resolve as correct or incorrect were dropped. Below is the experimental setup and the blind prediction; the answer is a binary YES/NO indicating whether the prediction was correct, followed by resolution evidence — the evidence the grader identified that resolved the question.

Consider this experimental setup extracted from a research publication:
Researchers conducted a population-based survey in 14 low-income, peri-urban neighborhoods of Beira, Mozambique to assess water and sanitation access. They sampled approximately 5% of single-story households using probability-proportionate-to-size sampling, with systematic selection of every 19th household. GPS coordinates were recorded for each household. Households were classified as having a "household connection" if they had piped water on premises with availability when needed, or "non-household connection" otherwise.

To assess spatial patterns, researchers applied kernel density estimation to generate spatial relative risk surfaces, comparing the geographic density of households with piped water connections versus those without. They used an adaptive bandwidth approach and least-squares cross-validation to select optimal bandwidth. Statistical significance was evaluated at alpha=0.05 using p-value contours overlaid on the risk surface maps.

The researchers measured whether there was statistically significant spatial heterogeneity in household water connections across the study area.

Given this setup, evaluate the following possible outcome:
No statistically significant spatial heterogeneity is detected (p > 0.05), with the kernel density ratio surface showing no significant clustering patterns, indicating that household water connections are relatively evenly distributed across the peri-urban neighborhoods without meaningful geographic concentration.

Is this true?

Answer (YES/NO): NO